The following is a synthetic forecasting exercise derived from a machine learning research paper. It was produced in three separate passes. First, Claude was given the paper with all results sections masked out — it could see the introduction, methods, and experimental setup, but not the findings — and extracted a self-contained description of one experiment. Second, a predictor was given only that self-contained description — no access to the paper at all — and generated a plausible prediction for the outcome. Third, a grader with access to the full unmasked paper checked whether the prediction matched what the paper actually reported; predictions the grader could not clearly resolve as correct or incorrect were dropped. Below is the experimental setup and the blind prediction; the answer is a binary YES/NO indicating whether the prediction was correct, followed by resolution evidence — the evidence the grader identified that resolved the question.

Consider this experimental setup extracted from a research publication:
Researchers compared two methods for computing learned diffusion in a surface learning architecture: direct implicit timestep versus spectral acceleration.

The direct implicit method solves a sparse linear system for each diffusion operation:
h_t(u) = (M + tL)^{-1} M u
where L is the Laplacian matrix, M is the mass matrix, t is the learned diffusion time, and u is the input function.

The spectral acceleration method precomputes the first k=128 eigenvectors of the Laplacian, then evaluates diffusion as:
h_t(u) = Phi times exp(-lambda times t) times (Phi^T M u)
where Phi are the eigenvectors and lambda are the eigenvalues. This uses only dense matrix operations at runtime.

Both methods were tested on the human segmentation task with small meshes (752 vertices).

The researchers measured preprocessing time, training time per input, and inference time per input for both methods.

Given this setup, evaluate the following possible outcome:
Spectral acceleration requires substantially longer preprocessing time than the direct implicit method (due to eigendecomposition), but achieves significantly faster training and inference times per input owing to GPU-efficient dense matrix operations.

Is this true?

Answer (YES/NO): YES